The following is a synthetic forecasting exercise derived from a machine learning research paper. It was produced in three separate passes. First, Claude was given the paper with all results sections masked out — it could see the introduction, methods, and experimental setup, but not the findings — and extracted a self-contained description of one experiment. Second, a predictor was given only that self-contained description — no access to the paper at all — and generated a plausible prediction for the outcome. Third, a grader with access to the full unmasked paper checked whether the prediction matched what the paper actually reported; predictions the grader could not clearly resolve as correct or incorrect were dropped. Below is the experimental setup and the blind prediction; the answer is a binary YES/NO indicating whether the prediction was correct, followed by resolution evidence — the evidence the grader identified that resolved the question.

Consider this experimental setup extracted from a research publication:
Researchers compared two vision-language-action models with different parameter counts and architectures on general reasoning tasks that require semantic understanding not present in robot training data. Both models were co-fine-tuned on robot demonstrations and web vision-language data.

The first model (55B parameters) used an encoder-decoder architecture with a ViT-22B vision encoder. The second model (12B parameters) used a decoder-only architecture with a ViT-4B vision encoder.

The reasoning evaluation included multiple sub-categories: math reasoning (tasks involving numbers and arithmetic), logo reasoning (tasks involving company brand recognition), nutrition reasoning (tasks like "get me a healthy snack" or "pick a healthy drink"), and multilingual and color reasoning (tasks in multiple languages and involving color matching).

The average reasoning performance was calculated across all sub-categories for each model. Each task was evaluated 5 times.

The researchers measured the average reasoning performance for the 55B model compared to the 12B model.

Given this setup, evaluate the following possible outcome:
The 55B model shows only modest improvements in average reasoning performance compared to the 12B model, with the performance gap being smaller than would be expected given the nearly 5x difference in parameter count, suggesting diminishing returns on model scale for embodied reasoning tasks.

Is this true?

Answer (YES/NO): YES